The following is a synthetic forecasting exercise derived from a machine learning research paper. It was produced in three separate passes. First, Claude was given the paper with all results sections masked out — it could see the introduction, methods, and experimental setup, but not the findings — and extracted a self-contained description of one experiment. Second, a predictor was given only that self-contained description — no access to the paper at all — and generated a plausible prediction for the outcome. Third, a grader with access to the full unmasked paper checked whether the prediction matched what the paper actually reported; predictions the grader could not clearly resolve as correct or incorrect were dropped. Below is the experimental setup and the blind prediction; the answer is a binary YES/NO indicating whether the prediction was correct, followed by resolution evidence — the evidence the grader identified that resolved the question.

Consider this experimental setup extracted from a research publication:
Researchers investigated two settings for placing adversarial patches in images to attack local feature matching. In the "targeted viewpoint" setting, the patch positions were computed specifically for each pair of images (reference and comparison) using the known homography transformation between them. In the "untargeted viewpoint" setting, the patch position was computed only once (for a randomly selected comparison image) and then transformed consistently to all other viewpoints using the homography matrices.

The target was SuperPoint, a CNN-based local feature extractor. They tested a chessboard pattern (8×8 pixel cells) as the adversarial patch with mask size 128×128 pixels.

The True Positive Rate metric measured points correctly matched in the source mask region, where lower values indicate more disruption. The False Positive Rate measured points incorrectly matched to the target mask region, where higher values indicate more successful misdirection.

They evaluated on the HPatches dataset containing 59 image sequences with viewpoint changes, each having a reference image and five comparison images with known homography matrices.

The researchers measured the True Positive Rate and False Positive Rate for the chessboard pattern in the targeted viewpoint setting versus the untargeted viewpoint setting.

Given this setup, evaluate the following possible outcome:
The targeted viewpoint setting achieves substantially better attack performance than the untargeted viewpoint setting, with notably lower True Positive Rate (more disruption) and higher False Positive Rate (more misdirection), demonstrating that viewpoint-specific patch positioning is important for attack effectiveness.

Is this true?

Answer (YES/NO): YES